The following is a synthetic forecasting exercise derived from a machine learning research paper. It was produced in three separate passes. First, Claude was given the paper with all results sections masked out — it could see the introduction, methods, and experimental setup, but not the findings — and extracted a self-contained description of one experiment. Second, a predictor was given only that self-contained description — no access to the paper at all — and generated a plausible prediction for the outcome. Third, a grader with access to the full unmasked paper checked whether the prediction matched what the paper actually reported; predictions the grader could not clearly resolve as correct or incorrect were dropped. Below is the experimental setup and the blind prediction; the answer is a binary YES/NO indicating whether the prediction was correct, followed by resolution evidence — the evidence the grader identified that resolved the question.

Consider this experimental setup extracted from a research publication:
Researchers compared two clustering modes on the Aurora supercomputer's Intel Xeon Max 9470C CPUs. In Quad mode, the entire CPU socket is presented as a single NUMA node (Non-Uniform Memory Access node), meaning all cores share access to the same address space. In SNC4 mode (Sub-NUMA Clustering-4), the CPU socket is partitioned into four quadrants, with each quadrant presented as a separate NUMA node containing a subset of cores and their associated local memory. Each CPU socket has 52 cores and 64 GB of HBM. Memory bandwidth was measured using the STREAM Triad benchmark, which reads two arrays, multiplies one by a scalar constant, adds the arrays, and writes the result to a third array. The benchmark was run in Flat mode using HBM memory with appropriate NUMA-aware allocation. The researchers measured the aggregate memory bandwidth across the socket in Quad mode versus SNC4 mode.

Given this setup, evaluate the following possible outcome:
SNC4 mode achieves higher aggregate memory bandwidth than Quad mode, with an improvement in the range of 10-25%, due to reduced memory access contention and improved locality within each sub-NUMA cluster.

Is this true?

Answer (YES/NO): YES